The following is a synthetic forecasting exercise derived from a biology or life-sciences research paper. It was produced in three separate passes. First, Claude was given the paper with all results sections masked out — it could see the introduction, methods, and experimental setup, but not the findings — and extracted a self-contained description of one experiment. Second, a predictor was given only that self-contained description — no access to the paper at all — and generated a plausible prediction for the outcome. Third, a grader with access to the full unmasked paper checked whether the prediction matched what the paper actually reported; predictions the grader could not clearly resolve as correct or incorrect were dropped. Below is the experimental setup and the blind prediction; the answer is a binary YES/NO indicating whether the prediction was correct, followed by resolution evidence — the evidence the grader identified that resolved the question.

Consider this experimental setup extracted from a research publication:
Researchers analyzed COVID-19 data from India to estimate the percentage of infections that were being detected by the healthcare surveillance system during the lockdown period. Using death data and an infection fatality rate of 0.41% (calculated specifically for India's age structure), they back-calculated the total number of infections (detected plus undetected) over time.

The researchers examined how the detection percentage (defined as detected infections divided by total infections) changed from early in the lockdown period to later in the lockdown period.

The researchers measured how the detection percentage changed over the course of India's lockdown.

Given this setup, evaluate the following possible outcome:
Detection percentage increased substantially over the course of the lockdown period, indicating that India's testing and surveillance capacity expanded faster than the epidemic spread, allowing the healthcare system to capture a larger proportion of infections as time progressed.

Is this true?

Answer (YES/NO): YES